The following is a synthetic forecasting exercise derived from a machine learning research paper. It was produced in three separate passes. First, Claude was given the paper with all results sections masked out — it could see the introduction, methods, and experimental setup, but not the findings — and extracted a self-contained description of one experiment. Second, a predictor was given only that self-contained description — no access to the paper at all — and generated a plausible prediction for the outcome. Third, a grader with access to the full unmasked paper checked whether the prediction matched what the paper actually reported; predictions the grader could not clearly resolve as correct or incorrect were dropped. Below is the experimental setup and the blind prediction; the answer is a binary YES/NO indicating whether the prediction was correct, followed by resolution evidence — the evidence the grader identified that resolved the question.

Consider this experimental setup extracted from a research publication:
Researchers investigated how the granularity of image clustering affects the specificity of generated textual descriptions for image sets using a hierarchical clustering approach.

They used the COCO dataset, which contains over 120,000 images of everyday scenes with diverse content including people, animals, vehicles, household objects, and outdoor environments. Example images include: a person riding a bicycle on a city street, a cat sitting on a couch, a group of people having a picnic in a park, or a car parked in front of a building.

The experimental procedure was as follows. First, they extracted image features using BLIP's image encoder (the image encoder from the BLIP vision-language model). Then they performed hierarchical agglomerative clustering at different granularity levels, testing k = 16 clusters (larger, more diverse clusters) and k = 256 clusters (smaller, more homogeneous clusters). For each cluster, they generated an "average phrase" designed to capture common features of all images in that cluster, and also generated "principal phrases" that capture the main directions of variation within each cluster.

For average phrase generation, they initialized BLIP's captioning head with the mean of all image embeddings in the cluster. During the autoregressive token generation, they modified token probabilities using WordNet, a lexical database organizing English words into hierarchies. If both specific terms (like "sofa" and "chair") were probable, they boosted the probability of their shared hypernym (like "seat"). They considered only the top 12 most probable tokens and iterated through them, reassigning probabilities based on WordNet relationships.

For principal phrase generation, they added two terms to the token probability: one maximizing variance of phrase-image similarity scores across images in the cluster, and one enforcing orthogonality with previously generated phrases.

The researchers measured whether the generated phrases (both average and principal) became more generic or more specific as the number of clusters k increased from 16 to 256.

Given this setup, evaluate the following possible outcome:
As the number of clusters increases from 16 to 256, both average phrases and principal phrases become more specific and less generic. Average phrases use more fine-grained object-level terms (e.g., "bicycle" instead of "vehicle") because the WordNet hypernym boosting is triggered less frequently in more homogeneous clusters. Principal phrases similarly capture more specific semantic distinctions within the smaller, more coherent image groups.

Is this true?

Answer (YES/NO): NO